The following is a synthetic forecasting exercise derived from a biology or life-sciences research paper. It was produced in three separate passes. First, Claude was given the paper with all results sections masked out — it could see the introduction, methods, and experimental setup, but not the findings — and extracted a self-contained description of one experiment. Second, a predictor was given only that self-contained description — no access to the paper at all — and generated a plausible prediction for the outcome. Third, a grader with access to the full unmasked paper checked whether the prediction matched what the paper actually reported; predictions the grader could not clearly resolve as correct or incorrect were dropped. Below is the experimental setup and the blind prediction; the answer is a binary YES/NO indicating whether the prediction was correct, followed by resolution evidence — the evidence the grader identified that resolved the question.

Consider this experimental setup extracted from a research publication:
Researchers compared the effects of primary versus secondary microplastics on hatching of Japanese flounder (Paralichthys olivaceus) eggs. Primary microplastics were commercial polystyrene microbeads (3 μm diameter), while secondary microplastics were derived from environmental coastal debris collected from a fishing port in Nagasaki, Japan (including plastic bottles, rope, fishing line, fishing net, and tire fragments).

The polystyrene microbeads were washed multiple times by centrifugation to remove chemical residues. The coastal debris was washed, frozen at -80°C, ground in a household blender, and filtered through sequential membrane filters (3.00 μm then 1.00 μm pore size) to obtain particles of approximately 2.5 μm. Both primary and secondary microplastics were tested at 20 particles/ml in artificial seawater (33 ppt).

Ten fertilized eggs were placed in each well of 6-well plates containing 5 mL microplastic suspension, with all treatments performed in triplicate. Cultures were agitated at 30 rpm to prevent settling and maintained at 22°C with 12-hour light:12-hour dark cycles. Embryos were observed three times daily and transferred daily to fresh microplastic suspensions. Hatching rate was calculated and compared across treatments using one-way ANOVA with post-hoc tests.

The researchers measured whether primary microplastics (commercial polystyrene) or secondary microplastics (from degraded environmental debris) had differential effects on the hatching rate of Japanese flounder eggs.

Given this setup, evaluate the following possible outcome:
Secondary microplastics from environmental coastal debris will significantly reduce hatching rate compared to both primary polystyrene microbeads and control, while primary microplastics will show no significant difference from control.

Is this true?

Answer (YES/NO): NO